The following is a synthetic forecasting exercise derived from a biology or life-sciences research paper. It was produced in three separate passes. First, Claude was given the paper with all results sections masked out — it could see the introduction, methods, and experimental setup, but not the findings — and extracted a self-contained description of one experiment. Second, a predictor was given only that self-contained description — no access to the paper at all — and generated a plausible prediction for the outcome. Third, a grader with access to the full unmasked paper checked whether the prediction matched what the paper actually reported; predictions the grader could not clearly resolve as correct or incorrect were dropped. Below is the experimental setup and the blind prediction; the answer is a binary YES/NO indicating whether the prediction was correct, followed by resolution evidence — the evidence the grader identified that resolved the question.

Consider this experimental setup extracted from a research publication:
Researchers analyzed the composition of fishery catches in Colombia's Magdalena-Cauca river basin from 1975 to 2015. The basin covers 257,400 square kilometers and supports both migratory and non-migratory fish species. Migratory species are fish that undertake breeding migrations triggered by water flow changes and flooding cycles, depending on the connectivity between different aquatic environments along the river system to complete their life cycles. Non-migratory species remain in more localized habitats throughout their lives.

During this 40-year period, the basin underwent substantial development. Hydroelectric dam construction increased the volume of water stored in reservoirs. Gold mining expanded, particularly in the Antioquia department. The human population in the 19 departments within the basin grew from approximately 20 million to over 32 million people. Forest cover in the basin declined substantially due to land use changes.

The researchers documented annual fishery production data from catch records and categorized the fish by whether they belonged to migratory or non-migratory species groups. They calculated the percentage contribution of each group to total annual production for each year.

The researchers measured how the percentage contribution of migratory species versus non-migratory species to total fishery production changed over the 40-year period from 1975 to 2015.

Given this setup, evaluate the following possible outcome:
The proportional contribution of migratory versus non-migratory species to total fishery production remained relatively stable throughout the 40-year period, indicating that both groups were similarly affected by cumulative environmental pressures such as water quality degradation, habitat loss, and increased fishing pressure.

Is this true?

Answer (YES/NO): NO